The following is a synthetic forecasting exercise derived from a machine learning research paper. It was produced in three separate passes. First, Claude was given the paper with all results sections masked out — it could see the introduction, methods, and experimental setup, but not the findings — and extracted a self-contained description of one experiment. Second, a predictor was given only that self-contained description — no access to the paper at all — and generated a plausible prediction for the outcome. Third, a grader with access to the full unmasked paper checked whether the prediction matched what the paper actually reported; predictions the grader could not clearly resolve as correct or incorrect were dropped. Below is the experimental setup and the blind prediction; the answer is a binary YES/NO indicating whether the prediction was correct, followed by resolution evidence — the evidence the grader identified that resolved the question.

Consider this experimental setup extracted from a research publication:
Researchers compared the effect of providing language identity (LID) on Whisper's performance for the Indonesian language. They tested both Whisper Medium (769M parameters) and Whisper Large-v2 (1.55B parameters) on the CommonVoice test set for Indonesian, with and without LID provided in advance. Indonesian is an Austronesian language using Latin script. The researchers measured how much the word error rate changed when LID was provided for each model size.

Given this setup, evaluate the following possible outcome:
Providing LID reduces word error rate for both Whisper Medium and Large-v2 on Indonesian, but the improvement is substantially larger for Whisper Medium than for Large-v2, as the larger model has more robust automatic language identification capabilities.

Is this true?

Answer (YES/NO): NO